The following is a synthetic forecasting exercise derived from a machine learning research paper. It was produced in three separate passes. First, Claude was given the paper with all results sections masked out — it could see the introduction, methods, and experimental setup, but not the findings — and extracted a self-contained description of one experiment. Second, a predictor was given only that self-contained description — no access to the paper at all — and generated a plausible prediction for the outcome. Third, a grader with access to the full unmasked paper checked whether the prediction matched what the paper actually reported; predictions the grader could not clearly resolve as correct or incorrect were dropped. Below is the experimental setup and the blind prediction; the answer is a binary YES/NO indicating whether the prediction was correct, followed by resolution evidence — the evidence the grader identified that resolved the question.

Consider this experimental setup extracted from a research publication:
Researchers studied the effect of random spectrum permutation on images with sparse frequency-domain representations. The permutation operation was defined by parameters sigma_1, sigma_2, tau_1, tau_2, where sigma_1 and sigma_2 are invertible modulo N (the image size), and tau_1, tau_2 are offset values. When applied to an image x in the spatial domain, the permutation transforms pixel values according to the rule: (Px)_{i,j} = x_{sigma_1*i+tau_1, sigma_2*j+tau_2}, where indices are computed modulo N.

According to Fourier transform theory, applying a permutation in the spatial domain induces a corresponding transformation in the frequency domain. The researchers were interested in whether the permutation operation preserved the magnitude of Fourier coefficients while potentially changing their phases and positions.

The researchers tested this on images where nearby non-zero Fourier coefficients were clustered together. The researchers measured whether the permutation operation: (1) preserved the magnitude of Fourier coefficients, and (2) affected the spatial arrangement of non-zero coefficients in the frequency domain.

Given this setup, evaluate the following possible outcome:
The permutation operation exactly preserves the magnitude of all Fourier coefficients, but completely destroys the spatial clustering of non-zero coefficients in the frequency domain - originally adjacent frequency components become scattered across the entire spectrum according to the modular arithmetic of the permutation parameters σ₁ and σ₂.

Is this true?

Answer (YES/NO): YES